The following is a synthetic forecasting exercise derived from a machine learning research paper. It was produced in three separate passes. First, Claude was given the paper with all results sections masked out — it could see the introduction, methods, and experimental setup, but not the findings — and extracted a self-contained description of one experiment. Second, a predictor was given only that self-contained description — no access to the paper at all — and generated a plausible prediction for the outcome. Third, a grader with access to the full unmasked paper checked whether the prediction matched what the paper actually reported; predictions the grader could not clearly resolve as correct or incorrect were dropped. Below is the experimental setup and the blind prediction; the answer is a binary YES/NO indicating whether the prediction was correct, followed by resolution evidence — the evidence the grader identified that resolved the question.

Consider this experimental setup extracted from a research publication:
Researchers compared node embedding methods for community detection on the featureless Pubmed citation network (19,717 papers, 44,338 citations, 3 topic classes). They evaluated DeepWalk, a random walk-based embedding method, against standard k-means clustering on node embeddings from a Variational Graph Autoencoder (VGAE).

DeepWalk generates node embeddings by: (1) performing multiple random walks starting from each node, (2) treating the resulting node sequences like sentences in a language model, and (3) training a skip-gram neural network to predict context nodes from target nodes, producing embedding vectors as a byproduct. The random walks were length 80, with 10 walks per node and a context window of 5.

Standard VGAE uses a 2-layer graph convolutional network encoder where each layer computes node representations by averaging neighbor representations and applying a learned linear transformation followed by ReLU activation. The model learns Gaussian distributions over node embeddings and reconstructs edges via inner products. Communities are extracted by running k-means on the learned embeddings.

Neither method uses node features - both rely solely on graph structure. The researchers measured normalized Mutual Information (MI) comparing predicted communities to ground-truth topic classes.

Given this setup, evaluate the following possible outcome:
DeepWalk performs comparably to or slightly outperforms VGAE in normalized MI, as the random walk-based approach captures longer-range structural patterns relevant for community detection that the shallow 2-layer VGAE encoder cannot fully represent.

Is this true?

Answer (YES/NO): NO